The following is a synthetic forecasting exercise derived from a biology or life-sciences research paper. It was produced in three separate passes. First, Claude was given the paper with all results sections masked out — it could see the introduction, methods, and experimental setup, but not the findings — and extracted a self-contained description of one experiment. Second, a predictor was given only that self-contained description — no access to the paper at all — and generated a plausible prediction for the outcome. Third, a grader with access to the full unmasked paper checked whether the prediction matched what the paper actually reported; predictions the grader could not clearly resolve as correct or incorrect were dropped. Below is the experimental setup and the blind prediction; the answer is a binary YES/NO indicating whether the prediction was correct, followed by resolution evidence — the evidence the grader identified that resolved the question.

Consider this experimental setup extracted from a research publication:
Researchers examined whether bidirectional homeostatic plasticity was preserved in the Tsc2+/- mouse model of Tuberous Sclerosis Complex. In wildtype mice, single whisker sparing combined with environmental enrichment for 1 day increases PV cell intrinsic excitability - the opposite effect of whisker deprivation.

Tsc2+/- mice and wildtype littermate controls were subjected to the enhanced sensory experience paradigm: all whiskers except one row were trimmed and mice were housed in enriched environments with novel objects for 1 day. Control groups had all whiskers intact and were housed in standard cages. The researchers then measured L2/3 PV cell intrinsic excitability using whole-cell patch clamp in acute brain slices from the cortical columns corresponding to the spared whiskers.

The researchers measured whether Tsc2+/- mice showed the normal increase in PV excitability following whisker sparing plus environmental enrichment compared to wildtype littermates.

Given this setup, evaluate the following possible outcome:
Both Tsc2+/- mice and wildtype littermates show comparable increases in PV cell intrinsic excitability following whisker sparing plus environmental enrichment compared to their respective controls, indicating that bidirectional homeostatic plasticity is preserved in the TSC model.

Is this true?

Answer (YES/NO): NO